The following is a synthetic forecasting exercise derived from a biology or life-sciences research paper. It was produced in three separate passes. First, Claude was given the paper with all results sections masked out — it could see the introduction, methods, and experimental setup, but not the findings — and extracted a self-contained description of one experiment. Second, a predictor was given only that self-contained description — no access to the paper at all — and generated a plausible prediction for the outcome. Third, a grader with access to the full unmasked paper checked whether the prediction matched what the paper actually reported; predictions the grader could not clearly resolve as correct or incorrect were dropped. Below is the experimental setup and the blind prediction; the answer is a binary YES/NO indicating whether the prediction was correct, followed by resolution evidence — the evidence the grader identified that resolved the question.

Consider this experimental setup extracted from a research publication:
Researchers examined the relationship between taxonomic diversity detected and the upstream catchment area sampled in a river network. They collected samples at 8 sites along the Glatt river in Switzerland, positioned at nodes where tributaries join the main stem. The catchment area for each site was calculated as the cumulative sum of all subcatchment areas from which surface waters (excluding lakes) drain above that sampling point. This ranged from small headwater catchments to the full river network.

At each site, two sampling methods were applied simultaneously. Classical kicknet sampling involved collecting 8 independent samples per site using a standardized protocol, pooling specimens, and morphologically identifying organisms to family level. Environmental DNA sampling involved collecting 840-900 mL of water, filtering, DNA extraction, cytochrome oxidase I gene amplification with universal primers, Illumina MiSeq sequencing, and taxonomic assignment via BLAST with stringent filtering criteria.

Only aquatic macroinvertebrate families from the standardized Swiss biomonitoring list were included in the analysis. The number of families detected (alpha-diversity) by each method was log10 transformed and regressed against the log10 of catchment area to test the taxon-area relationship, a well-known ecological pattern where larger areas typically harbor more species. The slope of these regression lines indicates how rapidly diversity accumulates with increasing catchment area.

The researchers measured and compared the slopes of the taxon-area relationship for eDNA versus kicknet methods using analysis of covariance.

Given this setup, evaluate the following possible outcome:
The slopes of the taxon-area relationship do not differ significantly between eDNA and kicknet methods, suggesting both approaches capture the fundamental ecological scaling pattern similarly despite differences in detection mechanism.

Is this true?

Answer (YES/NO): NO